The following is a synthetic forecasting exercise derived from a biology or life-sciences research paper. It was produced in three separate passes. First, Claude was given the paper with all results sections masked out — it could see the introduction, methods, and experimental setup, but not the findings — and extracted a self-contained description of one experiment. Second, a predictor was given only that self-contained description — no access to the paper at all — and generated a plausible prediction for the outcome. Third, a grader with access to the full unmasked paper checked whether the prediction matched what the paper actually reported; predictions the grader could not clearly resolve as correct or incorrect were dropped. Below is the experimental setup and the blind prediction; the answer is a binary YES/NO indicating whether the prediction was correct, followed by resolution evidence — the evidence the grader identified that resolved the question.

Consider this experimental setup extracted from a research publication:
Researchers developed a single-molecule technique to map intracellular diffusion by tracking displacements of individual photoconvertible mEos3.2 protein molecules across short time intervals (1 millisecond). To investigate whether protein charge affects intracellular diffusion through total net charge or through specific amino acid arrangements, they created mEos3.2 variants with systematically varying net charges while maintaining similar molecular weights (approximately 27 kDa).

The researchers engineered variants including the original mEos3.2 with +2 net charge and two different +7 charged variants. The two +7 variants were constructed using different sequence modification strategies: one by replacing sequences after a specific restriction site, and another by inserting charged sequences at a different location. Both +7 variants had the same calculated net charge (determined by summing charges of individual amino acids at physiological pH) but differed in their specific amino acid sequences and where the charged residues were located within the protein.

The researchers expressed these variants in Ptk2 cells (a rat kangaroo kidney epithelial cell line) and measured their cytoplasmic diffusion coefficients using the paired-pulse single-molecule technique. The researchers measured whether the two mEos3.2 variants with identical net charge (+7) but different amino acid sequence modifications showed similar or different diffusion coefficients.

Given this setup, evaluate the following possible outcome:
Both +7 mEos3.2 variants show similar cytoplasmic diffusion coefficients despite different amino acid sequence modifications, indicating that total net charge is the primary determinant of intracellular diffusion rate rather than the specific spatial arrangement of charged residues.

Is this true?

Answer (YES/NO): YES